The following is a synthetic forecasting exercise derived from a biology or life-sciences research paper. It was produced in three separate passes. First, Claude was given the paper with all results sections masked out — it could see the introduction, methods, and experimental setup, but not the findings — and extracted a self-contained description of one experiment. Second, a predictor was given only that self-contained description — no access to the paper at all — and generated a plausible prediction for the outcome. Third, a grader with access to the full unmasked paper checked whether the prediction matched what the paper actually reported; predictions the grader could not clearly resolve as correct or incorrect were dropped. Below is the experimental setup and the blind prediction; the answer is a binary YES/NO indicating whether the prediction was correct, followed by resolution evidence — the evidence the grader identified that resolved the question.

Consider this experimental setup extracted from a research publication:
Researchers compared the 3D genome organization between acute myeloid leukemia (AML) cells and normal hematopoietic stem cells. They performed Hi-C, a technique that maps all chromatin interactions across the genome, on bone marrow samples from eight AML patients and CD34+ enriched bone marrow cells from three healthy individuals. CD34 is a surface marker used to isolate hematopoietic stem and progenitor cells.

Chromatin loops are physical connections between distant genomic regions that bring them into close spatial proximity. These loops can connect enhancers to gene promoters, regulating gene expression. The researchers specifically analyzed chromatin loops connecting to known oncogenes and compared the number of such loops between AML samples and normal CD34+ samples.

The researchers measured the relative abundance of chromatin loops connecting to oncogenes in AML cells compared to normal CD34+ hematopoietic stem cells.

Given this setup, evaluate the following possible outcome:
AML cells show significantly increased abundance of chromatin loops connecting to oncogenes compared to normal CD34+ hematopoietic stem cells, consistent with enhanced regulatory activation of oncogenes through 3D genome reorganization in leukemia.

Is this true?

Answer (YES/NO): YES